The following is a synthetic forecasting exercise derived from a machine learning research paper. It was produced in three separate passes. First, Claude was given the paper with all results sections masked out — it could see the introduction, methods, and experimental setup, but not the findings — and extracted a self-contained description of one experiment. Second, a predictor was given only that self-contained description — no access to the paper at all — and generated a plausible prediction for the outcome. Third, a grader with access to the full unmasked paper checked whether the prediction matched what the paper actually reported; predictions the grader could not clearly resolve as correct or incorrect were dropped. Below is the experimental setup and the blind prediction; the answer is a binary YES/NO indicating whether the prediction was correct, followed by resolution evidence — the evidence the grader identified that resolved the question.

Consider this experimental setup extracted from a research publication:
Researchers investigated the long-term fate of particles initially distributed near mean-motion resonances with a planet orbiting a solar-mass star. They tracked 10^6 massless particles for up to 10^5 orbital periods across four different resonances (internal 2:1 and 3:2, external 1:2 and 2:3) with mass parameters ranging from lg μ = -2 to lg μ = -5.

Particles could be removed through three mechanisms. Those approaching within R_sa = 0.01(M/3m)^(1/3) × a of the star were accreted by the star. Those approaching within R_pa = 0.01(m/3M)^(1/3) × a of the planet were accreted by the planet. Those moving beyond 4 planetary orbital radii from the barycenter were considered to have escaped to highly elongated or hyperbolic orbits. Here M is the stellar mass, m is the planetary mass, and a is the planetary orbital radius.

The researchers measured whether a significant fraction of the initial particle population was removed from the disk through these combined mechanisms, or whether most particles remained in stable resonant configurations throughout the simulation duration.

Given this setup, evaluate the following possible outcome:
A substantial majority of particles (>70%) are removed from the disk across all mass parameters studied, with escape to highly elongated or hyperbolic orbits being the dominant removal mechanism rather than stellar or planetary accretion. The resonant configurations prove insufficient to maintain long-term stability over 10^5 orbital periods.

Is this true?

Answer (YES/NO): NO